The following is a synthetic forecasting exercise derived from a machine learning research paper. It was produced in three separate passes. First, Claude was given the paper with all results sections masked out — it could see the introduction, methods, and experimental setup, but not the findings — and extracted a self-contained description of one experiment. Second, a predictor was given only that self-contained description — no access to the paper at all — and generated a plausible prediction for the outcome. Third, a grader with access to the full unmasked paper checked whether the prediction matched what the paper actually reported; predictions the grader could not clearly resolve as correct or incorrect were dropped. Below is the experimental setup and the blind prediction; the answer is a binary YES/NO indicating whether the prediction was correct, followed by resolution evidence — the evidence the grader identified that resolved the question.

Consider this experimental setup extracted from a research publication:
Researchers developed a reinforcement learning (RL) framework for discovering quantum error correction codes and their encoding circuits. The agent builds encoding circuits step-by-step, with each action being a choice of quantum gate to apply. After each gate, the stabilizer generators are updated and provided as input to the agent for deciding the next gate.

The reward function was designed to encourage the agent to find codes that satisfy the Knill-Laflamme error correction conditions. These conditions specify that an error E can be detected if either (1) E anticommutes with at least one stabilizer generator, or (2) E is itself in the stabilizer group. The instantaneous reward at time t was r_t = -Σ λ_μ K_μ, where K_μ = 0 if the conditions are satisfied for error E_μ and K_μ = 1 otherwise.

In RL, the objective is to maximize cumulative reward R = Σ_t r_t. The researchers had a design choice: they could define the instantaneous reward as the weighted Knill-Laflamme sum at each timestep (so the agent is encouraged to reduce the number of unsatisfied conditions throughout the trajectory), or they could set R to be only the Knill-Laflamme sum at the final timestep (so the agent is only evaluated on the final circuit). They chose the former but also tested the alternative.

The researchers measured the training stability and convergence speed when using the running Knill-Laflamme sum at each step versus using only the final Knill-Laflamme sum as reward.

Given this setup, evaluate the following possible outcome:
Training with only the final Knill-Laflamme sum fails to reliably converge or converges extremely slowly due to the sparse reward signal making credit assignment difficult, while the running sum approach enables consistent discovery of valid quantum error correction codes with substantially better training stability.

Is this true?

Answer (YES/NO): NO